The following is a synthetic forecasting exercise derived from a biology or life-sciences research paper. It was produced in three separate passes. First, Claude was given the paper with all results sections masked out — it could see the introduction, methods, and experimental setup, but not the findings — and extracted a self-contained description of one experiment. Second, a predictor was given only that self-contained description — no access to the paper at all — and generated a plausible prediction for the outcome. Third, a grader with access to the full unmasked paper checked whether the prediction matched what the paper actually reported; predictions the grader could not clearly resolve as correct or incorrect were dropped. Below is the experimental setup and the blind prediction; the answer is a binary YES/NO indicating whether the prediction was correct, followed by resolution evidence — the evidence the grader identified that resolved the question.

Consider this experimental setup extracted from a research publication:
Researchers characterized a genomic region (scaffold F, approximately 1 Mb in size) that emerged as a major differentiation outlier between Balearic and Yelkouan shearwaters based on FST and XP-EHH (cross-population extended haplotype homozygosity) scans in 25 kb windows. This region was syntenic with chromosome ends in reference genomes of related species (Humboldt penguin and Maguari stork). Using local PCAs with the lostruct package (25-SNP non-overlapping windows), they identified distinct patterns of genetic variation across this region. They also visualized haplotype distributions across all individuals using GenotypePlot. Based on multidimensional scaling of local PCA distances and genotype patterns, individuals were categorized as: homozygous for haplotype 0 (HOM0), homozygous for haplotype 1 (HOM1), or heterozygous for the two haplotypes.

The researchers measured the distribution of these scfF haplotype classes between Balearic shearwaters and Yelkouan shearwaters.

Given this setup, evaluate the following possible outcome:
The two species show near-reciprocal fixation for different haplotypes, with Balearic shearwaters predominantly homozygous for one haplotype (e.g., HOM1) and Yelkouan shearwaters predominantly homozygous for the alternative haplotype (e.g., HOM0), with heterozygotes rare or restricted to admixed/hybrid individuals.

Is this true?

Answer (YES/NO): NO